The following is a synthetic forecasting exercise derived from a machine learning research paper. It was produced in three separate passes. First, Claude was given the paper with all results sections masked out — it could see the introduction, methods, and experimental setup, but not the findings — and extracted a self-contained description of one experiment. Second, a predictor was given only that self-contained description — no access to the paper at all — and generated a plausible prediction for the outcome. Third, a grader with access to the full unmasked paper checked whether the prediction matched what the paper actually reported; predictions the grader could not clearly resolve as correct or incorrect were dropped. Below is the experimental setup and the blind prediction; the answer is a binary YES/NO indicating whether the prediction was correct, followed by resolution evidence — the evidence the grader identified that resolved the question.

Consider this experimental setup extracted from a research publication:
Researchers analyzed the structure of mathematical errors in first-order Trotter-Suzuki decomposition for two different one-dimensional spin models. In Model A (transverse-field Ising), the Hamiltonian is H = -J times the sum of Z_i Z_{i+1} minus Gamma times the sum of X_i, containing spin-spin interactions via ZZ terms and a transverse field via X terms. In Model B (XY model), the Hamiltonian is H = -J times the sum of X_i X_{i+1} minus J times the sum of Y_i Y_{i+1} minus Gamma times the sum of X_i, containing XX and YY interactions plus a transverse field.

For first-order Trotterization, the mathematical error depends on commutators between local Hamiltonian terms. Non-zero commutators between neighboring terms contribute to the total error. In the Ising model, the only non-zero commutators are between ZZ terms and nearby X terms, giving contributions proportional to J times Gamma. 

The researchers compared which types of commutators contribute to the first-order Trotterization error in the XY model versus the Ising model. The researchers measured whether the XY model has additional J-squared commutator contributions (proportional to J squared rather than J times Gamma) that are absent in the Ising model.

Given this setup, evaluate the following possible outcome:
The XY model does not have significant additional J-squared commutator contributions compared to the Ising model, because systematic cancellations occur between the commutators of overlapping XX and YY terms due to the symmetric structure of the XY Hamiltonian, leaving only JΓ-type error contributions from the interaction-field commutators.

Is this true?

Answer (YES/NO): NO